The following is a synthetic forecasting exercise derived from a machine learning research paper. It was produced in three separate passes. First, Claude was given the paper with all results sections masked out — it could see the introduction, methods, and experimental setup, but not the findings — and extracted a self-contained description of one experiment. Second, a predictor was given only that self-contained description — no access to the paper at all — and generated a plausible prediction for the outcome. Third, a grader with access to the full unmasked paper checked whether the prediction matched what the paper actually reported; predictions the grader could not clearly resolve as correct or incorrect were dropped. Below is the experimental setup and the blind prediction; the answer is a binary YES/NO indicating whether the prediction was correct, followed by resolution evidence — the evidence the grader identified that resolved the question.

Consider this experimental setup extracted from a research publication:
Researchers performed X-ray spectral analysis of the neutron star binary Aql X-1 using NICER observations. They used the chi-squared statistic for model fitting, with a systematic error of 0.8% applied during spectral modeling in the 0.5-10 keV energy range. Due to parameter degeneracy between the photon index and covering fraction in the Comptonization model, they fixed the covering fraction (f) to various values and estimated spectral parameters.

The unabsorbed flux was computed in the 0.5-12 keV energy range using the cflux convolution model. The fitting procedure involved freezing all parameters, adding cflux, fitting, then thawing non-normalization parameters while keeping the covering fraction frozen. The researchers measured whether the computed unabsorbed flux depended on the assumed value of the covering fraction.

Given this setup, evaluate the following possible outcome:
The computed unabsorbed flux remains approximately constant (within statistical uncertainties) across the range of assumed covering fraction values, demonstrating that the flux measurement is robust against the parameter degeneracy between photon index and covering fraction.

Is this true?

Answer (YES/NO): YES